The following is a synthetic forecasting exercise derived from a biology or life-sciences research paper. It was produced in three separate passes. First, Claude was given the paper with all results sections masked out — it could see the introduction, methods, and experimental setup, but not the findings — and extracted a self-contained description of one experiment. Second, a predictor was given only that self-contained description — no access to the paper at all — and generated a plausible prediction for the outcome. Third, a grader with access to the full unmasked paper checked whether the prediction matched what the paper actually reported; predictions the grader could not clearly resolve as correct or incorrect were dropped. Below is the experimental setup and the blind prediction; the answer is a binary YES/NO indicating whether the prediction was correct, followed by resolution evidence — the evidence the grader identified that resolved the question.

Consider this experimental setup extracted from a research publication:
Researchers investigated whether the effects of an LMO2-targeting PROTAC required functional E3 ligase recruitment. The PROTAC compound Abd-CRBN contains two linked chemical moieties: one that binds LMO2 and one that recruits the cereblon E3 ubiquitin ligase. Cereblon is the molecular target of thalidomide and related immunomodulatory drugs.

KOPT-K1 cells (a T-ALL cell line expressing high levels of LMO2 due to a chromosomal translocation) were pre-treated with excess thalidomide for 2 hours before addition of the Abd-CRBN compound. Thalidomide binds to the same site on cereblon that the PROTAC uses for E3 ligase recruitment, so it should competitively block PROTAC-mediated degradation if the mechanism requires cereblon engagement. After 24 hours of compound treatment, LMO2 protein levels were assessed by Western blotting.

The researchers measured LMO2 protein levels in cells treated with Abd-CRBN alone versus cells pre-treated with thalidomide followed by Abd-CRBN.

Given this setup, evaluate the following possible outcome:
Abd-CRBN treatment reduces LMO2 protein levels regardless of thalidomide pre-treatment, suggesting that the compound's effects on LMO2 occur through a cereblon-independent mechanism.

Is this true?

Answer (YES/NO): NO